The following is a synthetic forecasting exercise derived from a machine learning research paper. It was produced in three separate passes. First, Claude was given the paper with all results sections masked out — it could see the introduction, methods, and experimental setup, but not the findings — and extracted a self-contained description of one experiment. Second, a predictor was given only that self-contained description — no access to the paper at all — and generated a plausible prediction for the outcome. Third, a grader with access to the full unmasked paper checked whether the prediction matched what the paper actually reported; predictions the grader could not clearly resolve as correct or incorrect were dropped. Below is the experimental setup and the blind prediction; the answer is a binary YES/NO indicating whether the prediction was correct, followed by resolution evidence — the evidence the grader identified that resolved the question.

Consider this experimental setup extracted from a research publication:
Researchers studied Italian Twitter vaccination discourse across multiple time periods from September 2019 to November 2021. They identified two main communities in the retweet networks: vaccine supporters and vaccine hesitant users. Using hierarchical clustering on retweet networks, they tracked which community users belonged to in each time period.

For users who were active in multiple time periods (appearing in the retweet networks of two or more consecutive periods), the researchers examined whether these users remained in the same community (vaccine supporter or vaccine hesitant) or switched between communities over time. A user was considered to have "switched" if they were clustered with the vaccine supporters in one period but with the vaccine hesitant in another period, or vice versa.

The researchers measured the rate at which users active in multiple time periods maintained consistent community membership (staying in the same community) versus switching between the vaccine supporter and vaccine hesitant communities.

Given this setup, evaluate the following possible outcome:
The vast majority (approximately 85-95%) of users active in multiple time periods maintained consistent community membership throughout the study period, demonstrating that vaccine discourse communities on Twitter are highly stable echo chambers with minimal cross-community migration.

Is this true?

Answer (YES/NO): NO